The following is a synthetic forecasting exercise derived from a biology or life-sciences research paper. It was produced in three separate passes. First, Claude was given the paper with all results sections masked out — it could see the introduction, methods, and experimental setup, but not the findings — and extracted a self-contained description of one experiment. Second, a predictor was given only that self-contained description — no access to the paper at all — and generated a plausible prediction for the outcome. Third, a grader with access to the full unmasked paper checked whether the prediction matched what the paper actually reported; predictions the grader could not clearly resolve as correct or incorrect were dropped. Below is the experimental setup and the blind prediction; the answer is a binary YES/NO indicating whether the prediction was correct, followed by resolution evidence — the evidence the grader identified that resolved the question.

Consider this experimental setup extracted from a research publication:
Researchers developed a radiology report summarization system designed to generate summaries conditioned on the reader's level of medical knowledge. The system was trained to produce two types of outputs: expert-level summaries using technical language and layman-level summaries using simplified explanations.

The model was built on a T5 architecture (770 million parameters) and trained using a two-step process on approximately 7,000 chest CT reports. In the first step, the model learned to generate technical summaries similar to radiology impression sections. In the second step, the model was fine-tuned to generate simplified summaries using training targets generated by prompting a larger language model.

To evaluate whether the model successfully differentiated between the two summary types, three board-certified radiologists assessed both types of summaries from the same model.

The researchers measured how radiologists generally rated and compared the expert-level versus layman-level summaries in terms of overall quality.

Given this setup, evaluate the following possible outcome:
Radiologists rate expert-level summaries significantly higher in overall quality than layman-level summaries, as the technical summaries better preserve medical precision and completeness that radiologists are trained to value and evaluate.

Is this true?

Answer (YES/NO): YES